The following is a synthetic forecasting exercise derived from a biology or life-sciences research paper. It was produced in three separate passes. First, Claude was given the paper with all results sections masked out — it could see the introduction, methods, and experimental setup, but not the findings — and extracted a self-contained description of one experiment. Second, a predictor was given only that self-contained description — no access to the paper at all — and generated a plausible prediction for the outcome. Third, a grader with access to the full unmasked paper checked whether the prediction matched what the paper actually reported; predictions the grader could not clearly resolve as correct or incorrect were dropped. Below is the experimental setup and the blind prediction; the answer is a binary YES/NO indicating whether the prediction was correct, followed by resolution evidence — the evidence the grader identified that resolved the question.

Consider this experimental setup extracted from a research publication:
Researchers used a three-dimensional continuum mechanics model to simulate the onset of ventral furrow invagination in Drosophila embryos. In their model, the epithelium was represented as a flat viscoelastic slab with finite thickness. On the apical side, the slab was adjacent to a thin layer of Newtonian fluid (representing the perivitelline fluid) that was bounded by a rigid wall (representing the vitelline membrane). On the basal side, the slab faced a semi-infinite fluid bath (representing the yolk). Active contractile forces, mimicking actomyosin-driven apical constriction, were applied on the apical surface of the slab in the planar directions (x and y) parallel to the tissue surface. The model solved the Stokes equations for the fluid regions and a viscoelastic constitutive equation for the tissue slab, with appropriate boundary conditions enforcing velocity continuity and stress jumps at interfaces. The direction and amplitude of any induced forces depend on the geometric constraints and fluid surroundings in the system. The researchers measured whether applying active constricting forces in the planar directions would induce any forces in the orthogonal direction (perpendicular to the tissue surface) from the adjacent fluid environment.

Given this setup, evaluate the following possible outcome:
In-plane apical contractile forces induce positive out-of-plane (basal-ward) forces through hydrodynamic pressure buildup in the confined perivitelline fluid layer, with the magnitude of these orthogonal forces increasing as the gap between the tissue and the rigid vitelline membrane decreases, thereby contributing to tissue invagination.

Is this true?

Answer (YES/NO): NO